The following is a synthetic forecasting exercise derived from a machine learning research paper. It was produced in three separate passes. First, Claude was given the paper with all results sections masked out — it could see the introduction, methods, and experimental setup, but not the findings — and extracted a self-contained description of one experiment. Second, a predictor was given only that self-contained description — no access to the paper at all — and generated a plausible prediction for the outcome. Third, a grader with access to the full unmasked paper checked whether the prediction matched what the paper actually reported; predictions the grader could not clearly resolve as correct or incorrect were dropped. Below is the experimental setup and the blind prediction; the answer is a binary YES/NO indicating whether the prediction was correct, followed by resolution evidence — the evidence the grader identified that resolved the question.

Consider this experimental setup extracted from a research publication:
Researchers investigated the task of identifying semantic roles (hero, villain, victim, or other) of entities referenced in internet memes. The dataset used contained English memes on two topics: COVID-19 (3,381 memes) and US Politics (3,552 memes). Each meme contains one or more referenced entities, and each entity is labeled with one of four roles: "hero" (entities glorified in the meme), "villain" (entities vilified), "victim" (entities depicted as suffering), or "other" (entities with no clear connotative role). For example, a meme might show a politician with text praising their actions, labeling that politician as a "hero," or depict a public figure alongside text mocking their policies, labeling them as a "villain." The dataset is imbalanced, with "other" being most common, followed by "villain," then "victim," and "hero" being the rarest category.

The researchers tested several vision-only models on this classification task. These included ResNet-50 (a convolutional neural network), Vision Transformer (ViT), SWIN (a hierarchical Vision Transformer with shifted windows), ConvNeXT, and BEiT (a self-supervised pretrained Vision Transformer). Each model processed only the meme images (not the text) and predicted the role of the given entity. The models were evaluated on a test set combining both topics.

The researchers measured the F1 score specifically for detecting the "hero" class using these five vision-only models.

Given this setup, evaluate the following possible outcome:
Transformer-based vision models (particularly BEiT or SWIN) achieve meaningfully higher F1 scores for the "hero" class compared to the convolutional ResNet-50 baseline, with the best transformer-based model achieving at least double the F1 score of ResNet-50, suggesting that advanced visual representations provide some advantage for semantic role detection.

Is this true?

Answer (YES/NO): NO